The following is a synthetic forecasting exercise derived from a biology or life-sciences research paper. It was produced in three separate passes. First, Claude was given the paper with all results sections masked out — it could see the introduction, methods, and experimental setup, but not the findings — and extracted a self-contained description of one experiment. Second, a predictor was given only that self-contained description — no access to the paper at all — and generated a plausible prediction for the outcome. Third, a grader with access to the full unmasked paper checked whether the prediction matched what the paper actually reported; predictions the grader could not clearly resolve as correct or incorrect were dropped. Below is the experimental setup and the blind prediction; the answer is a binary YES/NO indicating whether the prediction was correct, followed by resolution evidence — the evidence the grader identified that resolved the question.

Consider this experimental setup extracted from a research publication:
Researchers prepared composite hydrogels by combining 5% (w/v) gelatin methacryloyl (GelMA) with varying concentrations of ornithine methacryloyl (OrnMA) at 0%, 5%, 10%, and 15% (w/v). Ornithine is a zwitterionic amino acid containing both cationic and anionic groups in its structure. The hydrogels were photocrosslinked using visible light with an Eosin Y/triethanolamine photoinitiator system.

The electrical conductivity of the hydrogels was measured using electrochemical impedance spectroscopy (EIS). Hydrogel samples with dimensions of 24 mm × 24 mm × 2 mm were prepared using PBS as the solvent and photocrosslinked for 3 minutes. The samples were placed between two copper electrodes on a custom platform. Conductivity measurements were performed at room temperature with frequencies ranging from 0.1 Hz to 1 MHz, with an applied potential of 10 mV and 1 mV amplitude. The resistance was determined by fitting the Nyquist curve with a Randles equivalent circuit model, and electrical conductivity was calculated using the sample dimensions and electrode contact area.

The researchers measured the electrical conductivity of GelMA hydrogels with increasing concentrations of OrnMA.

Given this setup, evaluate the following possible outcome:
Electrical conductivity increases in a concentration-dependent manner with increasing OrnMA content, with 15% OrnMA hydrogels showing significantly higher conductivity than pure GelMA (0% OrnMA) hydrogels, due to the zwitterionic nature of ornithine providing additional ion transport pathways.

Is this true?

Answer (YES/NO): YES